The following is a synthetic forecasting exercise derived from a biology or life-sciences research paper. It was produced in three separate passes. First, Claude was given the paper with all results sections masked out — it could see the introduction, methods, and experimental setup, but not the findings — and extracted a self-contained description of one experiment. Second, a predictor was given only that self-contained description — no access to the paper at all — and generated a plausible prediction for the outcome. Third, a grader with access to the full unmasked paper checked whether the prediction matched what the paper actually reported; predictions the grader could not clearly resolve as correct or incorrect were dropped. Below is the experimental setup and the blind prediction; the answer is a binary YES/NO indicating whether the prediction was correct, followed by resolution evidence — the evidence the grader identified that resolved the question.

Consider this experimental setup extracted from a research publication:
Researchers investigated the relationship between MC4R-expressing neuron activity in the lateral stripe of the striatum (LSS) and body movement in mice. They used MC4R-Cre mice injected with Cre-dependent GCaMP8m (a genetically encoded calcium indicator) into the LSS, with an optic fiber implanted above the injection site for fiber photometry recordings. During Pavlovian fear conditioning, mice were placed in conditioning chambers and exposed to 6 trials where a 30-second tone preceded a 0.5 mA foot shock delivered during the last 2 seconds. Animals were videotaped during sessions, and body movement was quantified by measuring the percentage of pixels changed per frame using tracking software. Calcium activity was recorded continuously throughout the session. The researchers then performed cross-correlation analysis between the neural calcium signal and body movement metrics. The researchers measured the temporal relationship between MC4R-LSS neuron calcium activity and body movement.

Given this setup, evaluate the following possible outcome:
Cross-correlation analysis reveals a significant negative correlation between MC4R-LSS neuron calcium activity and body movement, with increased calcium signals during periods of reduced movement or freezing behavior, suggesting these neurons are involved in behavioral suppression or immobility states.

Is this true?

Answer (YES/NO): NO